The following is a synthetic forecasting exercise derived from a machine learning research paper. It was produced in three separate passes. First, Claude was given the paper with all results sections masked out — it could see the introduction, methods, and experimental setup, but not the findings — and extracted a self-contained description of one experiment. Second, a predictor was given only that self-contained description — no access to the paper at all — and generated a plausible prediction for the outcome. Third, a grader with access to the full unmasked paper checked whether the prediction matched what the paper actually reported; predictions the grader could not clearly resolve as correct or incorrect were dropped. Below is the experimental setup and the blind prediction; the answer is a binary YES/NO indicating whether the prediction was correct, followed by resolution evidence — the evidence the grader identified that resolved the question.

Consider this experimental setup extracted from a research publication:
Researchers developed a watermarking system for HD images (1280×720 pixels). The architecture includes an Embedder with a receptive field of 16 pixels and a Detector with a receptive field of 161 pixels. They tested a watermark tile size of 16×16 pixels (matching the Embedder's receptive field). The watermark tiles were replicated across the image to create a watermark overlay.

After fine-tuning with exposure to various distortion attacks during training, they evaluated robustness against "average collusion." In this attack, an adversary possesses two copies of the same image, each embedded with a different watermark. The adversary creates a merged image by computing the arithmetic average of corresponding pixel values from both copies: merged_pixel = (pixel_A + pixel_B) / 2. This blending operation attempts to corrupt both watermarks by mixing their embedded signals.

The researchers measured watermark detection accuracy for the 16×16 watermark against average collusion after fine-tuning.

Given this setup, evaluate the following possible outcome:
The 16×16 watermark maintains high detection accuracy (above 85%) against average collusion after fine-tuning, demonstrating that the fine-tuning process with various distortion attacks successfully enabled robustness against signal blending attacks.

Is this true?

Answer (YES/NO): NO